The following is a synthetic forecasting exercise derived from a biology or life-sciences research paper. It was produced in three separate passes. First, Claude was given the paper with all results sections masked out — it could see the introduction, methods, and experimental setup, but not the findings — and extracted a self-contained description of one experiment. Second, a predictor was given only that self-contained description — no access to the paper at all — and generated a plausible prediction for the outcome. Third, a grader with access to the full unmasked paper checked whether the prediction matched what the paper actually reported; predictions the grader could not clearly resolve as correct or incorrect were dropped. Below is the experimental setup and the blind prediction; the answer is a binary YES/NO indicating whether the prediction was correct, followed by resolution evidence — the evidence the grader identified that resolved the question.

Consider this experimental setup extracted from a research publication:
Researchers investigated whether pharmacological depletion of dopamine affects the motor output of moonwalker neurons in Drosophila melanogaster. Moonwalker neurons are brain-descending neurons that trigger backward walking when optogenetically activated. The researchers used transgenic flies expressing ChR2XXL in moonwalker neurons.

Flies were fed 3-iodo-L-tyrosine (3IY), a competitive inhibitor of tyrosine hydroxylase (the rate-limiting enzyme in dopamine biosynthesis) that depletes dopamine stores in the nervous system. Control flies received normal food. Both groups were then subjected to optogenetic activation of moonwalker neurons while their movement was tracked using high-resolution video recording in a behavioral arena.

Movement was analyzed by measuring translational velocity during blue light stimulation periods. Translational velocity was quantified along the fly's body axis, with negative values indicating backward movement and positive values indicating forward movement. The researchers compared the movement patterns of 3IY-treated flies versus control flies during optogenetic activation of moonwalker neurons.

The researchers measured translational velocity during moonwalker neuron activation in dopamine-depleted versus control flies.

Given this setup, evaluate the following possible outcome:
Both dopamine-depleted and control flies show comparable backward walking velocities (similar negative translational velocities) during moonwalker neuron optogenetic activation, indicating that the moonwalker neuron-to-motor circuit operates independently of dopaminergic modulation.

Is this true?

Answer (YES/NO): YES